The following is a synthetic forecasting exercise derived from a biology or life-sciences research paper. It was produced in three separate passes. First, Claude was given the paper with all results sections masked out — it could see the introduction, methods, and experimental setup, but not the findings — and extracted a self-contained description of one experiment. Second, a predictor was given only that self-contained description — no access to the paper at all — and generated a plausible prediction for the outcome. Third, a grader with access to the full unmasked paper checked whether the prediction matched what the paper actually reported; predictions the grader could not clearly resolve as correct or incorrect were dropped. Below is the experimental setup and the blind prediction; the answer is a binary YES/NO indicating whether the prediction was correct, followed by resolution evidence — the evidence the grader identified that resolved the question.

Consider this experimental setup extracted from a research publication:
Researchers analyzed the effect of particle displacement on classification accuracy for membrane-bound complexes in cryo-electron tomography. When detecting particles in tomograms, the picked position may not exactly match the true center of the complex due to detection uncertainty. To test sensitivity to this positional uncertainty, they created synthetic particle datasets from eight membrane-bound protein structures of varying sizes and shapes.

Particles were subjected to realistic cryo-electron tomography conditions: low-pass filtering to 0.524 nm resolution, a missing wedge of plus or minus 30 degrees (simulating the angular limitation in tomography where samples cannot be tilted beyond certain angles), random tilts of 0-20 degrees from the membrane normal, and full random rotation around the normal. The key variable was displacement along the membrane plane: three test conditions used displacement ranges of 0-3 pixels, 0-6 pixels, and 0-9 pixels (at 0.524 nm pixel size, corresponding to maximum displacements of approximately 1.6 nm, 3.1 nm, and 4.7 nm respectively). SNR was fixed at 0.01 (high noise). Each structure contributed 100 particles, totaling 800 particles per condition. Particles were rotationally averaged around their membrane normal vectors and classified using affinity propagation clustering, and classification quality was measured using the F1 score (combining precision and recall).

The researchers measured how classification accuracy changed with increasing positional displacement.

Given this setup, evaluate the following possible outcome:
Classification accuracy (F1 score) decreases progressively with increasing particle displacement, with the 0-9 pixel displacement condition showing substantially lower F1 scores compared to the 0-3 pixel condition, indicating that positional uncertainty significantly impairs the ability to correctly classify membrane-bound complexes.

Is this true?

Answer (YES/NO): NO